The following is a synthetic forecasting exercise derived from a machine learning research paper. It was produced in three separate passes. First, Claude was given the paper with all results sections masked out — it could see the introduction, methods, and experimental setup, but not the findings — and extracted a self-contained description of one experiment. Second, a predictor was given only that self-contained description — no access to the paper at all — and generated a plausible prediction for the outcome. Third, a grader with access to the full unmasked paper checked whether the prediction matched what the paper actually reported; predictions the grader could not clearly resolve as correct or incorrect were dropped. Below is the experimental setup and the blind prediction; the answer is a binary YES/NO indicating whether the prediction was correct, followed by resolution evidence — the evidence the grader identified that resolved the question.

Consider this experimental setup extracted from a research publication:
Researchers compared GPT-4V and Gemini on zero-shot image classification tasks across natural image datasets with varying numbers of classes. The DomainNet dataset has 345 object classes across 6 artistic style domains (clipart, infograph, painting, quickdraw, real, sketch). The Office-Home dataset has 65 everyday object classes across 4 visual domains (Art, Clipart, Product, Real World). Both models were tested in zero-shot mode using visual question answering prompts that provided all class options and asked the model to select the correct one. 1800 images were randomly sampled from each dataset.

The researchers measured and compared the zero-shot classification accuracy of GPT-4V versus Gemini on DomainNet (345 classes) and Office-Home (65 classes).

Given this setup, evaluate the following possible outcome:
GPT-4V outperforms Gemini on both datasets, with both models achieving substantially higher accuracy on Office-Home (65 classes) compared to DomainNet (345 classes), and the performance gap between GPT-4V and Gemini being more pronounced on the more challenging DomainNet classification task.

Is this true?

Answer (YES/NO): NO